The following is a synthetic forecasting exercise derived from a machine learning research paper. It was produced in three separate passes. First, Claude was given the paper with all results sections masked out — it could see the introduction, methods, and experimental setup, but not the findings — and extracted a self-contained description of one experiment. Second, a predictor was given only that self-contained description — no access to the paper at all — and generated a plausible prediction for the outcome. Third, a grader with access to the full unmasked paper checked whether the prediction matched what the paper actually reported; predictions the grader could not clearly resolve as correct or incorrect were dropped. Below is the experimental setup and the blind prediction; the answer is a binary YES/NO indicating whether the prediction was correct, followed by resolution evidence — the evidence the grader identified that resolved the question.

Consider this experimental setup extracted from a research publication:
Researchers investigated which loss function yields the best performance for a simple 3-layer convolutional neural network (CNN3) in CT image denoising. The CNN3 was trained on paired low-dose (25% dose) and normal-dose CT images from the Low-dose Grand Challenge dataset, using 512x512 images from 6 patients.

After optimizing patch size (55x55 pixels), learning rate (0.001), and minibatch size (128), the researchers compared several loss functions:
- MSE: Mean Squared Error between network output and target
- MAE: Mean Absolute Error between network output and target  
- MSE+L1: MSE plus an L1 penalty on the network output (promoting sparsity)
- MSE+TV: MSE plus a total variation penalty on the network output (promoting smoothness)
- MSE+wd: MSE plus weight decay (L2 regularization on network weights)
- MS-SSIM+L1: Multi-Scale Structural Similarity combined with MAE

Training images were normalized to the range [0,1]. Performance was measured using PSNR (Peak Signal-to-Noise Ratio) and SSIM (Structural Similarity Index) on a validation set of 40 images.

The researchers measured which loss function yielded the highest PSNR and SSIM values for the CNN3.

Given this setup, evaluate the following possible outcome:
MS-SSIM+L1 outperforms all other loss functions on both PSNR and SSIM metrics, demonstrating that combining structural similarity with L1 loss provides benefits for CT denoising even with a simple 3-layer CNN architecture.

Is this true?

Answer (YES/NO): NO